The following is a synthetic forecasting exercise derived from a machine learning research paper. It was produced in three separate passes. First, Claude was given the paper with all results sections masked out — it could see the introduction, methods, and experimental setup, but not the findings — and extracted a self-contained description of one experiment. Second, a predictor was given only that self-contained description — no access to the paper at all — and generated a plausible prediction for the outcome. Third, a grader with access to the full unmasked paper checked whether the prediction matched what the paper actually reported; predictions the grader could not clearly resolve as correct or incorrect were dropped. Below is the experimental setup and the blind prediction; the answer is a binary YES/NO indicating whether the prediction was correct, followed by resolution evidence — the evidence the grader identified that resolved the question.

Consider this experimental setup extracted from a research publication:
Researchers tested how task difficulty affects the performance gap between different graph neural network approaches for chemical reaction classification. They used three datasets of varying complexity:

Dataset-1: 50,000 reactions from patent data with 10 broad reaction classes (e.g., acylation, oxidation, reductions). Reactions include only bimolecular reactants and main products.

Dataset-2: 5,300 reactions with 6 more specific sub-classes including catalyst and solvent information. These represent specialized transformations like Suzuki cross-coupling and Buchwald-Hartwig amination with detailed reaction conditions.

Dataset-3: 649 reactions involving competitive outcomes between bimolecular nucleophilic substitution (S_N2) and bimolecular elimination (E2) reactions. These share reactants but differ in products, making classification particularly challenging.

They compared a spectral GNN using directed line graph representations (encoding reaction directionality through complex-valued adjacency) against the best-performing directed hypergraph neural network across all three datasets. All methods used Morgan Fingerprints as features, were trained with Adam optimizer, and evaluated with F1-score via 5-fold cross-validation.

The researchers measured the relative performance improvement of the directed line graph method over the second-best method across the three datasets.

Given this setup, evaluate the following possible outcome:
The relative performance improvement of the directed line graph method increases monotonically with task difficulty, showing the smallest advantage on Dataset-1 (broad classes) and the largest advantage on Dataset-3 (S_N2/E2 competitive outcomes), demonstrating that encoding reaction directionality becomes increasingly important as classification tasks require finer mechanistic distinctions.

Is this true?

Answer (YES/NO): YES